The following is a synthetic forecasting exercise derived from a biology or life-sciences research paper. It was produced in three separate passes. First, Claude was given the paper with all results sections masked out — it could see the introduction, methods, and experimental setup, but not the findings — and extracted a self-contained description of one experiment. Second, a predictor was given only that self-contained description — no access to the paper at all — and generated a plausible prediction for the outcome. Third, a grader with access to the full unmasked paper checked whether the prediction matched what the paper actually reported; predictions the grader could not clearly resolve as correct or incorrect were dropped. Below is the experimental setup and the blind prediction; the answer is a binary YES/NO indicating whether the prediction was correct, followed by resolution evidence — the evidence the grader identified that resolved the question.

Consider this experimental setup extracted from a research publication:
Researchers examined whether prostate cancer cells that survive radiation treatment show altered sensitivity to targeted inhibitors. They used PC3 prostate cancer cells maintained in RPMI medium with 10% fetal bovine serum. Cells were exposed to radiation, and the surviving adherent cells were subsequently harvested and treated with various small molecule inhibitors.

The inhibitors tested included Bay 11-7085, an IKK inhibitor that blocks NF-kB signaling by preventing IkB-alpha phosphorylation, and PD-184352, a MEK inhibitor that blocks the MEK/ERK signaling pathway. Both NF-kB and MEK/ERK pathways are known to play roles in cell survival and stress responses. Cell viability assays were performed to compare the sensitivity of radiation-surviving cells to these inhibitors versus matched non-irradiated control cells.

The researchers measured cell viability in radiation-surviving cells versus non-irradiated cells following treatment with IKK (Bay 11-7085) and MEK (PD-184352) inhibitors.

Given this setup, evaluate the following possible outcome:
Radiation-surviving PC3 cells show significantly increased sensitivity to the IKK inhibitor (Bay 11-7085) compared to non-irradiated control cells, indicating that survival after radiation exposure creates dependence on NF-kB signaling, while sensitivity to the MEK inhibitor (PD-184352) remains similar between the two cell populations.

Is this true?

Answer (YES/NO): NO